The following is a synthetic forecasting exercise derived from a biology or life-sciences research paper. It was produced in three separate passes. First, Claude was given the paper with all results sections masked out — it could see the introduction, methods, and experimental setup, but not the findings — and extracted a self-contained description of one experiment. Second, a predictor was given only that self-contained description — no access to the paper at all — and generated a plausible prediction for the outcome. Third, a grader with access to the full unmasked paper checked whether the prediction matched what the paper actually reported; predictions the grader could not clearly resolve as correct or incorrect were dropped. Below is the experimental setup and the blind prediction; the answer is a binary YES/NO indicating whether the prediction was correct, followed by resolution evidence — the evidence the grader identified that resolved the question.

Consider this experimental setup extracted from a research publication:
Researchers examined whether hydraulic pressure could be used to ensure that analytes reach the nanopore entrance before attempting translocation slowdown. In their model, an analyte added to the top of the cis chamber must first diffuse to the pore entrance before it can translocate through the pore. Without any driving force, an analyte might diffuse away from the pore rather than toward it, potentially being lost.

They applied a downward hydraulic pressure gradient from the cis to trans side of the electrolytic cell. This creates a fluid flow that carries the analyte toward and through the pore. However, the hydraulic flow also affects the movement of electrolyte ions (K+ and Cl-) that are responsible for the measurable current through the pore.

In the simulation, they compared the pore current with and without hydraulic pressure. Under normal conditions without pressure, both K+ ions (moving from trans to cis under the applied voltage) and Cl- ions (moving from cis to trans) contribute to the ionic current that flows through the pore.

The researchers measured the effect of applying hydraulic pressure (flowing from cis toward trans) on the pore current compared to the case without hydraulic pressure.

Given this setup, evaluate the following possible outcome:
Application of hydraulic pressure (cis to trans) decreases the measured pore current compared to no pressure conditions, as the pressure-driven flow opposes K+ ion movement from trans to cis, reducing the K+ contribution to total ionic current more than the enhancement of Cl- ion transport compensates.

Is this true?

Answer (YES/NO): YES